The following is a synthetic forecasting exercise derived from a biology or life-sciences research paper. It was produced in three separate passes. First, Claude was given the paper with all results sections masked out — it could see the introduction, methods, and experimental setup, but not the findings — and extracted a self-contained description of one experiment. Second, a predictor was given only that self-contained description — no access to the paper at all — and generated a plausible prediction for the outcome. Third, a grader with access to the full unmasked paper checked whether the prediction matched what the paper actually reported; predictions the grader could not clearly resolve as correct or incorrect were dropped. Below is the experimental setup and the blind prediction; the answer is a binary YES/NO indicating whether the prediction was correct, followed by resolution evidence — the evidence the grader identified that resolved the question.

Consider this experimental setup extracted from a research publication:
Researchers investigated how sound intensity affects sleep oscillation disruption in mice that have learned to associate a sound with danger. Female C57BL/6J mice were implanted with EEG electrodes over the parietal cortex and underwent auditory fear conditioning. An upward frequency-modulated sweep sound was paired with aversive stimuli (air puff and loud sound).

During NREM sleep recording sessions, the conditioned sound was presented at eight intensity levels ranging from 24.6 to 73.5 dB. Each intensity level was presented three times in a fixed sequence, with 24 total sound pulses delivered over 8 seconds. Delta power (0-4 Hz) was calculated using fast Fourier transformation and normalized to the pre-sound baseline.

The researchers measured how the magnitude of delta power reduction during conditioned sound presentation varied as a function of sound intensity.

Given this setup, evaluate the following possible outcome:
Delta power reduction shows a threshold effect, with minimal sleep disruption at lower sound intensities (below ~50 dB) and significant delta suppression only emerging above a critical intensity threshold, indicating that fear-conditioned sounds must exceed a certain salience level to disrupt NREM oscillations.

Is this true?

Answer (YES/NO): NO